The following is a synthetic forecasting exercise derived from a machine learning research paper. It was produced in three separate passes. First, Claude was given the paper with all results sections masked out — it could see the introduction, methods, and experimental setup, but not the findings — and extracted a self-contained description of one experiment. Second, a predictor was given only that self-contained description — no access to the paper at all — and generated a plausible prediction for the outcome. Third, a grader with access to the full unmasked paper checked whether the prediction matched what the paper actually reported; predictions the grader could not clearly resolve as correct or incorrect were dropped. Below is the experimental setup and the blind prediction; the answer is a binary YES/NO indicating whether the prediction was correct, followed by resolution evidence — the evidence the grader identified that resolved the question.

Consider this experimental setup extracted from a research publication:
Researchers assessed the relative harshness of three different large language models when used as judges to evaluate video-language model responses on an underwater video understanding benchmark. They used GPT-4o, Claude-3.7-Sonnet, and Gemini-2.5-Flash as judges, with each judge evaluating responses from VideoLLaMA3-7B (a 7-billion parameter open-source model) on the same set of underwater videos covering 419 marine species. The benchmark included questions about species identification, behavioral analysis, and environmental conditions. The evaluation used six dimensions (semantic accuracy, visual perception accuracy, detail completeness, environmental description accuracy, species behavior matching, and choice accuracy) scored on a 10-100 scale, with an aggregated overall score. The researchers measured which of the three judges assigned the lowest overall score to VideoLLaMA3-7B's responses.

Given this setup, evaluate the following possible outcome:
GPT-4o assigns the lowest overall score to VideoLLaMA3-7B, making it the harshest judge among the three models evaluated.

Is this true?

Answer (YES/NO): NO